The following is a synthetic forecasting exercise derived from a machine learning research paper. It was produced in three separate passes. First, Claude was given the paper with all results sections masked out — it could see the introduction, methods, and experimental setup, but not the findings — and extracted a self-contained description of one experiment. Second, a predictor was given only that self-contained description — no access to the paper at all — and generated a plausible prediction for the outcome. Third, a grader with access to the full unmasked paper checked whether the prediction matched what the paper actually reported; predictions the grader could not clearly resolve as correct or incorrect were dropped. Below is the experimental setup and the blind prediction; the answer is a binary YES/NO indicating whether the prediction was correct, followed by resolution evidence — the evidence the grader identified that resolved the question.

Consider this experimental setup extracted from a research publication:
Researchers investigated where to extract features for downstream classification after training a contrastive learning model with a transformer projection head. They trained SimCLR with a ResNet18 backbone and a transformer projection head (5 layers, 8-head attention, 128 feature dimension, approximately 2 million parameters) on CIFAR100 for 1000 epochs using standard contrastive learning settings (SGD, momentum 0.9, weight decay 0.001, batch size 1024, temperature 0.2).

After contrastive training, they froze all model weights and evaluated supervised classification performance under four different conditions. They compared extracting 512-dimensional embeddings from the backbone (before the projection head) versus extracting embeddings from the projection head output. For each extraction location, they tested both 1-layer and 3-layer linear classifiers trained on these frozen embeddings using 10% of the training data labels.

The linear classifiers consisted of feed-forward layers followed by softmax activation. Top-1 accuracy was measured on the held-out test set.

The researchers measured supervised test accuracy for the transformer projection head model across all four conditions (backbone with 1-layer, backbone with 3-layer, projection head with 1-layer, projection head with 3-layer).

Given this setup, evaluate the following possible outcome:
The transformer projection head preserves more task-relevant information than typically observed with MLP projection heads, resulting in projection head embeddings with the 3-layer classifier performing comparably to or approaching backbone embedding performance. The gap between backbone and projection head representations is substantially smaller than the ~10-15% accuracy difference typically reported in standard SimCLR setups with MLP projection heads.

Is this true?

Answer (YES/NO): NO